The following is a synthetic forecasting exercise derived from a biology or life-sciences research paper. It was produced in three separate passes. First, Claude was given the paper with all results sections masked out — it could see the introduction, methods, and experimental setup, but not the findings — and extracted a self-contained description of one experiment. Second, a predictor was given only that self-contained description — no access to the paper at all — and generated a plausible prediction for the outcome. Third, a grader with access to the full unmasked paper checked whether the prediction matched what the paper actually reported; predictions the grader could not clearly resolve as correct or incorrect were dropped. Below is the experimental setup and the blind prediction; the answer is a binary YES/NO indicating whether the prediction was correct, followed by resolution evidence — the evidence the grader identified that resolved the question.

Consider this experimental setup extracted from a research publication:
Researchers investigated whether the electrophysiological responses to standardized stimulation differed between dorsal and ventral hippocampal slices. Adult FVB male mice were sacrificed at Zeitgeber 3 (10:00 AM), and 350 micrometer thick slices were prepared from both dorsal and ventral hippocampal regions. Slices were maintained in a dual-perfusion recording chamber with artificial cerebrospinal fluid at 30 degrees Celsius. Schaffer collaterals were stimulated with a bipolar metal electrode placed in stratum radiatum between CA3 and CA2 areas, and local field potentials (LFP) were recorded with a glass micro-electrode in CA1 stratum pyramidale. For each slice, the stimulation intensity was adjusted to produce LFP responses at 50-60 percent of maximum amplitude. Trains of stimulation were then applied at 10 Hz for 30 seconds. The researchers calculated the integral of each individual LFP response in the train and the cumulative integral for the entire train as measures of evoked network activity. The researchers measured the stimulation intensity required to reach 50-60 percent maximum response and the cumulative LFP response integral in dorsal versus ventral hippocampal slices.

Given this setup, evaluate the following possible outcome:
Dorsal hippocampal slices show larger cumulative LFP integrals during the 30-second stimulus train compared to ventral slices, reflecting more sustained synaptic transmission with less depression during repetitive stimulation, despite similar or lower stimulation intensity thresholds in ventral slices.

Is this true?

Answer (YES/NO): NO